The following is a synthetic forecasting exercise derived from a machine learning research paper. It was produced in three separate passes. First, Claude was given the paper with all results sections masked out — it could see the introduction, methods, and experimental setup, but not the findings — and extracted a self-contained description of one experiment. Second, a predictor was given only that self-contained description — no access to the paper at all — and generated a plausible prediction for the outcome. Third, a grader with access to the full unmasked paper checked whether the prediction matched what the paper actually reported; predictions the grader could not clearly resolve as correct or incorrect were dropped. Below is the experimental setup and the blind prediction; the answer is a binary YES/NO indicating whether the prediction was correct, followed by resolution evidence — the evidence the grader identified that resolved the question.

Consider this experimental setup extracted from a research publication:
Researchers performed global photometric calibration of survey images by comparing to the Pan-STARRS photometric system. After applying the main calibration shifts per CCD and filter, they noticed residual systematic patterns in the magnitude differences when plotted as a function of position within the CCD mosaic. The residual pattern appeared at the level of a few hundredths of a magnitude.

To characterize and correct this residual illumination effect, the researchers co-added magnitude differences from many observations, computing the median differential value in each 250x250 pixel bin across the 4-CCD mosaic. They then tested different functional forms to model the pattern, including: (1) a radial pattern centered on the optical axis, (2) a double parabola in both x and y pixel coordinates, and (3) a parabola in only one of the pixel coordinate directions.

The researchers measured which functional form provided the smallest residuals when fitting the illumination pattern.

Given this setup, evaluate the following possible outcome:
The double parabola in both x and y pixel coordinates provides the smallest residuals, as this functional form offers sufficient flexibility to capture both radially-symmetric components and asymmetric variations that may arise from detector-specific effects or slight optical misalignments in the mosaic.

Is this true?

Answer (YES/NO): NO